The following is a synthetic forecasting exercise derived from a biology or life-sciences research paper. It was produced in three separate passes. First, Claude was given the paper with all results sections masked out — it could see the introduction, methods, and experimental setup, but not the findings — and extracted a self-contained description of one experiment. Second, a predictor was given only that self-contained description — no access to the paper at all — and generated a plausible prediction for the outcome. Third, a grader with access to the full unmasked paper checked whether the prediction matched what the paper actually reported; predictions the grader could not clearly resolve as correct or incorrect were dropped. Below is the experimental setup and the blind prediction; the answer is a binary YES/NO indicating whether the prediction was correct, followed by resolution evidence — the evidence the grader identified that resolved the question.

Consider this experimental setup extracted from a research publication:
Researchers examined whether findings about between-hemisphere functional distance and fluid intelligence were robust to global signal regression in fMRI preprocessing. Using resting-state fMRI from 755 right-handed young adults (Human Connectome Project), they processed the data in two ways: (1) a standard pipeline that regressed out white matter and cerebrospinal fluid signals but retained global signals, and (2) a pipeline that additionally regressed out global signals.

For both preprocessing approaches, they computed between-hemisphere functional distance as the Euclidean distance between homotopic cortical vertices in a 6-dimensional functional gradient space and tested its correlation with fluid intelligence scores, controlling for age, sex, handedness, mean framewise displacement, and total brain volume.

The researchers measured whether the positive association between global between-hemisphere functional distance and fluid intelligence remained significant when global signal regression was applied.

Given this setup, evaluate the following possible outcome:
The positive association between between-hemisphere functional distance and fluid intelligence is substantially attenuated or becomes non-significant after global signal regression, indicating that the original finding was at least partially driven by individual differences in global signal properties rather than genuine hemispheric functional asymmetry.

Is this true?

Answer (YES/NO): NO